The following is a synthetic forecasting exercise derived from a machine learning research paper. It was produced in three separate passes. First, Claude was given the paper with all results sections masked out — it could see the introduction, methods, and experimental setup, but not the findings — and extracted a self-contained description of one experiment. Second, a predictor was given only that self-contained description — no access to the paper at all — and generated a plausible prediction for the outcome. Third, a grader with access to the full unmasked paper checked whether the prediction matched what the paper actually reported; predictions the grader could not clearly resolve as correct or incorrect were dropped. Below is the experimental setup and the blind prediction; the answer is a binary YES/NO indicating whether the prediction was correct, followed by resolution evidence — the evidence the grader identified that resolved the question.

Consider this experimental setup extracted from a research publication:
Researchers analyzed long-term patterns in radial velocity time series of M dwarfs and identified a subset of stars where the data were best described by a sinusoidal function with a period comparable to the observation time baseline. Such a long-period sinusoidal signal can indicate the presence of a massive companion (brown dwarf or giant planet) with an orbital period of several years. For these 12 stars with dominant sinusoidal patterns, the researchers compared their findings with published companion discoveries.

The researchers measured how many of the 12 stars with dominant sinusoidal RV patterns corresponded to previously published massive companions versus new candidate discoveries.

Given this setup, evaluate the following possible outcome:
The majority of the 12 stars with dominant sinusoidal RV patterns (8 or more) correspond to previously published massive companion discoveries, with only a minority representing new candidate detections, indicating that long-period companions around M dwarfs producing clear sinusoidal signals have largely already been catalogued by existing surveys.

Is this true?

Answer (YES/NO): NO